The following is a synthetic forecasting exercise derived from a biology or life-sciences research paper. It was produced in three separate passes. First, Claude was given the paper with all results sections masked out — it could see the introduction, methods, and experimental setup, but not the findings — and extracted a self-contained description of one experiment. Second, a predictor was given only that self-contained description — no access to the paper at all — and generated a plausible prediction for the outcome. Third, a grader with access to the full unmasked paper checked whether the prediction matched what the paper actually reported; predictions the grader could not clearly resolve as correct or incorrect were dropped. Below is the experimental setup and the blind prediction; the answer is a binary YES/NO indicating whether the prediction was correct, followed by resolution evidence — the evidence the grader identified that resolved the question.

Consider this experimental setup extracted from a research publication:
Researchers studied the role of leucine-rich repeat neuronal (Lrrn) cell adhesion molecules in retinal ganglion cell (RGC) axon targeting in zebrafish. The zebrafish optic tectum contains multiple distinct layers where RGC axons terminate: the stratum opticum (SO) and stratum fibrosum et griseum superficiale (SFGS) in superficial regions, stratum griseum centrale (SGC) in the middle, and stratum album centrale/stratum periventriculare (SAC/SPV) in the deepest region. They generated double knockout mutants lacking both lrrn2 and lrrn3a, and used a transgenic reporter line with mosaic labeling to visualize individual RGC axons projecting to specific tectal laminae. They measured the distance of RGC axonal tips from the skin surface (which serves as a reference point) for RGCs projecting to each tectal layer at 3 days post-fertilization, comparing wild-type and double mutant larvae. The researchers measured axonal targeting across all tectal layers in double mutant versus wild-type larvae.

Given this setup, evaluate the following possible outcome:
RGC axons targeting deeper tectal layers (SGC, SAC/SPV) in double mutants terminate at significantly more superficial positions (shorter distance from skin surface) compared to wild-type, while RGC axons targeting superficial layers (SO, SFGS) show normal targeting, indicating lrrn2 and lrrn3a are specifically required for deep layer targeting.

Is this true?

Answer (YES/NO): NO